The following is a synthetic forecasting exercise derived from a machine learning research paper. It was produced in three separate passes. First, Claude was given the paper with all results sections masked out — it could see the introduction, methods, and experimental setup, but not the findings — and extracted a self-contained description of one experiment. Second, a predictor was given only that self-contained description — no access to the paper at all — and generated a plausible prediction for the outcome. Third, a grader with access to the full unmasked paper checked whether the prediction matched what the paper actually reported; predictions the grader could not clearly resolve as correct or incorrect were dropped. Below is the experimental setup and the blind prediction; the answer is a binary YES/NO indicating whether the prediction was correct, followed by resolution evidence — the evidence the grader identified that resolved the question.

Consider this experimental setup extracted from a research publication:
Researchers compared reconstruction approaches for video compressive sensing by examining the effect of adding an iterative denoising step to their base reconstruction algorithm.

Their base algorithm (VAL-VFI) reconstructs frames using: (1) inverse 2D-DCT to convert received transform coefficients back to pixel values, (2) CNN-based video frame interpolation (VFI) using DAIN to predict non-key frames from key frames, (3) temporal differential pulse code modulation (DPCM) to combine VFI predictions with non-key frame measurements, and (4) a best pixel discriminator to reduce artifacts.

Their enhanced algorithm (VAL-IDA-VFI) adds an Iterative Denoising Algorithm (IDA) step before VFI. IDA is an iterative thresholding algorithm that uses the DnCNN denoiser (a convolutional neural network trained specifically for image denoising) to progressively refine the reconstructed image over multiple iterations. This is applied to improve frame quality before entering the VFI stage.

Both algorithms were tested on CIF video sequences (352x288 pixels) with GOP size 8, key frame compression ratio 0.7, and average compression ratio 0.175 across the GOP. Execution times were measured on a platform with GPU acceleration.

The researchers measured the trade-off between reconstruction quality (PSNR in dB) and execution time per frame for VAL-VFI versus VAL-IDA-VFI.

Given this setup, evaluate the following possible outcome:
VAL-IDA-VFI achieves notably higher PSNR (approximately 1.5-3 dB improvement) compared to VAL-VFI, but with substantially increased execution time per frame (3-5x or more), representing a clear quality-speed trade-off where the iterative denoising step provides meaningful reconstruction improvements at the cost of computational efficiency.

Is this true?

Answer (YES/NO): NO